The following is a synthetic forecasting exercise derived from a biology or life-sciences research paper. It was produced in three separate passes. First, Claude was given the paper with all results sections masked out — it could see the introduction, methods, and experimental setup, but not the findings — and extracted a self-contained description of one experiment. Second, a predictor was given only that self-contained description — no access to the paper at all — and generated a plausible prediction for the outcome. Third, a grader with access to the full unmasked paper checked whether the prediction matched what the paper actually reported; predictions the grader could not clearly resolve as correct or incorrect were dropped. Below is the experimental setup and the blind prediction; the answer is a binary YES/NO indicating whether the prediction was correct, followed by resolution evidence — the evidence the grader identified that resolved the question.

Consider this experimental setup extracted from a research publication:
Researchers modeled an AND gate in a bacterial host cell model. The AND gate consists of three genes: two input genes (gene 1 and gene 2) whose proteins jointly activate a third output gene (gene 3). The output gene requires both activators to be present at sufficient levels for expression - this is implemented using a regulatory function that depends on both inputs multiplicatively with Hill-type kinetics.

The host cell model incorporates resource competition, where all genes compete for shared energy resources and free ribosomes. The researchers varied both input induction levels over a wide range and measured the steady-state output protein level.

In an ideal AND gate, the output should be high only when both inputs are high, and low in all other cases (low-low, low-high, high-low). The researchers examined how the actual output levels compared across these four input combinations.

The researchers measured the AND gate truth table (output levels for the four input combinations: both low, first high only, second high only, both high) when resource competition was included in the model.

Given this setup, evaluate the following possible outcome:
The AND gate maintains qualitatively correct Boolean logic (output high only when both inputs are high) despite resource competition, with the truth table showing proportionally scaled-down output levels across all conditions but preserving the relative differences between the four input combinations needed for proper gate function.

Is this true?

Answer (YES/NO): NO